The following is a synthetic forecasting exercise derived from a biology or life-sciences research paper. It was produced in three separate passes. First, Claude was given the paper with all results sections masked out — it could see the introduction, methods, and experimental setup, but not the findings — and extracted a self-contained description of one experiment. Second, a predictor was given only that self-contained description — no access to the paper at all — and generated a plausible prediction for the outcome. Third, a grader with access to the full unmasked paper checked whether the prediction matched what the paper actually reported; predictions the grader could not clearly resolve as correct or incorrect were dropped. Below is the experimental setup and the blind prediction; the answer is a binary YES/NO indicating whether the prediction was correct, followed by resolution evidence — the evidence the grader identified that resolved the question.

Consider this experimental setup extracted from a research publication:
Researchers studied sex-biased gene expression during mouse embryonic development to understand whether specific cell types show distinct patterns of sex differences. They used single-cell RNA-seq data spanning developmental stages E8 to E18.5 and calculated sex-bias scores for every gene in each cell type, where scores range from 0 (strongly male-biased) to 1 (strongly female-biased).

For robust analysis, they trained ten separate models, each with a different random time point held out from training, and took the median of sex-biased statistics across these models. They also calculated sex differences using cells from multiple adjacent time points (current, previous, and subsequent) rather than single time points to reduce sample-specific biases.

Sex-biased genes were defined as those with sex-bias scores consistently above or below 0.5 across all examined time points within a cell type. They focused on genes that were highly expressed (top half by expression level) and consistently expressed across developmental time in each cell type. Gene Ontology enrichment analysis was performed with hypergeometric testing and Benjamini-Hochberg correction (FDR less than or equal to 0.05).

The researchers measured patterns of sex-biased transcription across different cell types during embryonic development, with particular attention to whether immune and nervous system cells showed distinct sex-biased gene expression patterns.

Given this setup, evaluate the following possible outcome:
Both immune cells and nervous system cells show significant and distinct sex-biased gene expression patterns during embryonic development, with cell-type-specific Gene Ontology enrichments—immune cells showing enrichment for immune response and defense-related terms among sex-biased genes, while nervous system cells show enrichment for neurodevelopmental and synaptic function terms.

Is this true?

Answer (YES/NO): NO